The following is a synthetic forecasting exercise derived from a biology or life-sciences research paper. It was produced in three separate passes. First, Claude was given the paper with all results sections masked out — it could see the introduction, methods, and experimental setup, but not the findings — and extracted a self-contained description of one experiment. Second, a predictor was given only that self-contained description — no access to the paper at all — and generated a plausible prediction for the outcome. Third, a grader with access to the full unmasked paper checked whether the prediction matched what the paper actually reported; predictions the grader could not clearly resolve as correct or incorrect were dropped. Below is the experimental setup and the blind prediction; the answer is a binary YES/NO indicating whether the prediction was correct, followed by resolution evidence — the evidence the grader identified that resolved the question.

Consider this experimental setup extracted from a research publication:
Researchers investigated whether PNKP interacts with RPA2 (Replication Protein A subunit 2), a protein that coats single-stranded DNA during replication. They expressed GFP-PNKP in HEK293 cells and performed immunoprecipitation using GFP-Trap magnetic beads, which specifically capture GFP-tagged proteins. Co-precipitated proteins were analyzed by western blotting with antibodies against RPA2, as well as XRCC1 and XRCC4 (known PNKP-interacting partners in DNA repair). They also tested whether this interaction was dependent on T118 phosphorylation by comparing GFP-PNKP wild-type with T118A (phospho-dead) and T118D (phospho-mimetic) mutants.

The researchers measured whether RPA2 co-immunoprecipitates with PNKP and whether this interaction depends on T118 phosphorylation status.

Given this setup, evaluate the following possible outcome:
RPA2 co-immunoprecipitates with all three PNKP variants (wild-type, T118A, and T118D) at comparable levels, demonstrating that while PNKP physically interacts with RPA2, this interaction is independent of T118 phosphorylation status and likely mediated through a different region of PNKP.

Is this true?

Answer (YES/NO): NO